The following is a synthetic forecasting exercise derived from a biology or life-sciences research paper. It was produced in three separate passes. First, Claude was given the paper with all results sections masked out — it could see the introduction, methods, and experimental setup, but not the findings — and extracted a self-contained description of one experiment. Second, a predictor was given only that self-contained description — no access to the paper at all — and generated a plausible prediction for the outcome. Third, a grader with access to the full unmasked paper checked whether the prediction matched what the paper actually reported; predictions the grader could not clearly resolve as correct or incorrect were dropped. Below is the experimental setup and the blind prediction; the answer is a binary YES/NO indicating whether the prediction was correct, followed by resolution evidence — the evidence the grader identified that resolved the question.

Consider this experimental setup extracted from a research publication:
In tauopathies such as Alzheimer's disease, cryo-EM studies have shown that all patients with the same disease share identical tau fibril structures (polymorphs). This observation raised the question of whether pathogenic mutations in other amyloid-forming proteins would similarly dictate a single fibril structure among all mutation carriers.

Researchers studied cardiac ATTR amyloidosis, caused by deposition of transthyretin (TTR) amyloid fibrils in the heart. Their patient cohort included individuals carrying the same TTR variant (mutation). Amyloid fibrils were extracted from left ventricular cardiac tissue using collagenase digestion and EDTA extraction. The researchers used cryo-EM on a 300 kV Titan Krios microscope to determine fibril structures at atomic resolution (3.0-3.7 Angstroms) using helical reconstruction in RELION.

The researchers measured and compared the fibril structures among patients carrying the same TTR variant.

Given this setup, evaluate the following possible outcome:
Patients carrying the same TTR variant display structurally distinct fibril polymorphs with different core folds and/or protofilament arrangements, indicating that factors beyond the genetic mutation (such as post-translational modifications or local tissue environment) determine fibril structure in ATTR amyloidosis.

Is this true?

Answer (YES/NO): YES